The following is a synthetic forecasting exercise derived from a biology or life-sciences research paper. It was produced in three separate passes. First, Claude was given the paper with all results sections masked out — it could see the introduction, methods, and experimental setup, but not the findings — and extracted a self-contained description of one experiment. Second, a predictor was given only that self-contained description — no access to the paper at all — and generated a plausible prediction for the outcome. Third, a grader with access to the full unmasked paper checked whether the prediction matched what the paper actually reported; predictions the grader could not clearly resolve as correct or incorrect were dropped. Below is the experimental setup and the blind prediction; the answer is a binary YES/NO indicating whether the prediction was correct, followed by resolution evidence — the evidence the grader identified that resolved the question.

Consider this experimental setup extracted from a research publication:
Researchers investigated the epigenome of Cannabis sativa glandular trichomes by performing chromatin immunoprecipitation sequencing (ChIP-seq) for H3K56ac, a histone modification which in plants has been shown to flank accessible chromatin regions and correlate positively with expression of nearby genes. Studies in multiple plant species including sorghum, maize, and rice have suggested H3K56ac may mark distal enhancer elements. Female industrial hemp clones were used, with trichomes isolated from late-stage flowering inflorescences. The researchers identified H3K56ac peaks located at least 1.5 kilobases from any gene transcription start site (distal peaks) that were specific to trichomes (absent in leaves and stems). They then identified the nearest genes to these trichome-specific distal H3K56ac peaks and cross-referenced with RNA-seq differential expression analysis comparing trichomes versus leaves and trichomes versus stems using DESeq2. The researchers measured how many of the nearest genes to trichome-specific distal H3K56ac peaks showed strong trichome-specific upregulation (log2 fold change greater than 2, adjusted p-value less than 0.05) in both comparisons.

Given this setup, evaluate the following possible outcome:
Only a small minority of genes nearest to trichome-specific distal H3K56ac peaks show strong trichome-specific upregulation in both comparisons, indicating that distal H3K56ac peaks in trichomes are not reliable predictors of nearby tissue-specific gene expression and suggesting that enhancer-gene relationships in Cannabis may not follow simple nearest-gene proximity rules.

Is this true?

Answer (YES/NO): NO